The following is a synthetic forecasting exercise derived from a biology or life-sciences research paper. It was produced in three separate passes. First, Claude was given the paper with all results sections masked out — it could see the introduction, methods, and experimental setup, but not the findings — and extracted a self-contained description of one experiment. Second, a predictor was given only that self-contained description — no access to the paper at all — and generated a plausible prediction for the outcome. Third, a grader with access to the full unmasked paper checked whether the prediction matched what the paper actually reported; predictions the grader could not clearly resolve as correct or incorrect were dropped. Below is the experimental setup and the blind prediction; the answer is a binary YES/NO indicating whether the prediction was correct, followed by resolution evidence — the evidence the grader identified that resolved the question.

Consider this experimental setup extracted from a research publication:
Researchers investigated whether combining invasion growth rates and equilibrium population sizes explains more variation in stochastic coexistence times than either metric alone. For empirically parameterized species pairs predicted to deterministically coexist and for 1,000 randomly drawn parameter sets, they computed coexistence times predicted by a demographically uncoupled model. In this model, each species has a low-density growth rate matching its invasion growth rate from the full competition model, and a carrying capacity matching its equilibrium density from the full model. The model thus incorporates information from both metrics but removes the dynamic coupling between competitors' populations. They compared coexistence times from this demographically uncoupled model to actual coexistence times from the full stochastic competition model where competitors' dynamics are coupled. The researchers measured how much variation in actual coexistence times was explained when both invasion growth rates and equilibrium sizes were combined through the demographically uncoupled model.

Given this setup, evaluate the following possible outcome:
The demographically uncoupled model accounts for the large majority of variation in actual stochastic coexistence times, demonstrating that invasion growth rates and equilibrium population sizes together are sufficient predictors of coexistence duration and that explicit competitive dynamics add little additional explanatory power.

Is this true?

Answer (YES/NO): YES